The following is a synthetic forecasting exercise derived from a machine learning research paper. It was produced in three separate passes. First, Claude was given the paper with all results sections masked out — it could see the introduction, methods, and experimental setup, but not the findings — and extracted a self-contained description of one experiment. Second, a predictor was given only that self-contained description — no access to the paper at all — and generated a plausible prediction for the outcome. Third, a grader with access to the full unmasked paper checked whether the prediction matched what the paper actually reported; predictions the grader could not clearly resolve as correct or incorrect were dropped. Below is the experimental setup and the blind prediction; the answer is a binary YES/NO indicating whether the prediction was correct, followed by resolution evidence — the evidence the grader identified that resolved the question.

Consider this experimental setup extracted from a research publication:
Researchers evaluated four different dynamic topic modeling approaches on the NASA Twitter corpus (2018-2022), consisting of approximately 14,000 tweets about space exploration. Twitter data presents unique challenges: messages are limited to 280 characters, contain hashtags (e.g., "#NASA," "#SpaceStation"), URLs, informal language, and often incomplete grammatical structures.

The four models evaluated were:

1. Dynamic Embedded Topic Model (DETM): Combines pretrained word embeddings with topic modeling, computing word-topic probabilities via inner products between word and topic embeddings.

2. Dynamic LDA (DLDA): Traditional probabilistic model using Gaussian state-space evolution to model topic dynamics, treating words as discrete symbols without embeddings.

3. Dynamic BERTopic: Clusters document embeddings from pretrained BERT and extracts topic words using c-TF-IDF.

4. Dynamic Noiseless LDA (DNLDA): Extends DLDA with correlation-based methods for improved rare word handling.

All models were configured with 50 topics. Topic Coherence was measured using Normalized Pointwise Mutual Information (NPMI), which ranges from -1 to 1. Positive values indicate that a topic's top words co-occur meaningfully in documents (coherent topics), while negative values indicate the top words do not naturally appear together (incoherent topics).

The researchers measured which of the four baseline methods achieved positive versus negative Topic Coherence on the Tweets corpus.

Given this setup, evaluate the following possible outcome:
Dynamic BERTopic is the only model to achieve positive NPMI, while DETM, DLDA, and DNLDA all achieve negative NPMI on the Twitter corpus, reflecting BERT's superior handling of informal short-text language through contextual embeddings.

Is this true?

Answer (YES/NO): NO